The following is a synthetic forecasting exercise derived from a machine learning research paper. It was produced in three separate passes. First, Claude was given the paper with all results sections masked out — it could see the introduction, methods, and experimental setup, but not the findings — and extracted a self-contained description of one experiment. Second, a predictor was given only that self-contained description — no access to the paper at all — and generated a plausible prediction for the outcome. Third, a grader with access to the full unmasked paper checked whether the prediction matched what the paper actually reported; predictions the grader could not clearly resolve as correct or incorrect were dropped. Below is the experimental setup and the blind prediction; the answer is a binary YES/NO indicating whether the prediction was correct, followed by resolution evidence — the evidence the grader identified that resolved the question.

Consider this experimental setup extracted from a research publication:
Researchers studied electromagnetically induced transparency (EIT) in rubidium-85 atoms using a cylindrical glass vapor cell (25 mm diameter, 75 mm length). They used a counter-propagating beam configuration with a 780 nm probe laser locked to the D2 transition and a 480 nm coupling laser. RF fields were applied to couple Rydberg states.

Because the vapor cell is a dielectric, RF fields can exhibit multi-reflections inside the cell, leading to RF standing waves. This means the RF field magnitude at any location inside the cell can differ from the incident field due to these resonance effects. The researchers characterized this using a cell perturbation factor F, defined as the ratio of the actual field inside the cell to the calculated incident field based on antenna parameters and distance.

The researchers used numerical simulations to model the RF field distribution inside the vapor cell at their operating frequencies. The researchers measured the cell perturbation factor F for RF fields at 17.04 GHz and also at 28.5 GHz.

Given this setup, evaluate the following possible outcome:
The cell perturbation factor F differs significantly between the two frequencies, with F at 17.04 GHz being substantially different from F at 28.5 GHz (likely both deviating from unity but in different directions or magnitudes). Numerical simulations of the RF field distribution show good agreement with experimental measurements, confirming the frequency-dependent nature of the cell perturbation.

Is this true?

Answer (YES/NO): NO